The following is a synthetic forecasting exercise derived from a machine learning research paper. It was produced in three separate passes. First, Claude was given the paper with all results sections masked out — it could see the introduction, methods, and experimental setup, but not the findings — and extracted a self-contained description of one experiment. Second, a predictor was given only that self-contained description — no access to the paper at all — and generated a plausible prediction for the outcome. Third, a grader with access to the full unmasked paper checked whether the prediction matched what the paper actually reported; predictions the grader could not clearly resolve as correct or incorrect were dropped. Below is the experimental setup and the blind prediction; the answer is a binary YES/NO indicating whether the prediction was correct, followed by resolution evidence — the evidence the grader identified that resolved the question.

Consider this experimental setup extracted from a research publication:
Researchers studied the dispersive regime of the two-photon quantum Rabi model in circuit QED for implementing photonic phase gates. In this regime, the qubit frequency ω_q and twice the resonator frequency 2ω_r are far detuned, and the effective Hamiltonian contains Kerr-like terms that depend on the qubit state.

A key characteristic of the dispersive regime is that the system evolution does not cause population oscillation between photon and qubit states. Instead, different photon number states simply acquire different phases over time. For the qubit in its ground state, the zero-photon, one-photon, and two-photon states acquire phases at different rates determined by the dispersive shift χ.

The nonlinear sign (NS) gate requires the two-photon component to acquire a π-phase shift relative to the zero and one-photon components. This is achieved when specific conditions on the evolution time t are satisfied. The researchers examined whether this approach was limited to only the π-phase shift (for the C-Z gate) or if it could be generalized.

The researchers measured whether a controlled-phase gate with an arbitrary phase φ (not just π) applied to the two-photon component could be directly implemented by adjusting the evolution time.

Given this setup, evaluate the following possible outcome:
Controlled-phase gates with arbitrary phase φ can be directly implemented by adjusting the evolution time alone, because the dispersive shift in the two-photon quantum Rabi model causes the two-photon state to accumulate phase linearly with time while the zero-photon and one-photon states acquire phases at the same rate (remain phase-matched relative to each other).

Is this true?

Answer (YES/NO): NO